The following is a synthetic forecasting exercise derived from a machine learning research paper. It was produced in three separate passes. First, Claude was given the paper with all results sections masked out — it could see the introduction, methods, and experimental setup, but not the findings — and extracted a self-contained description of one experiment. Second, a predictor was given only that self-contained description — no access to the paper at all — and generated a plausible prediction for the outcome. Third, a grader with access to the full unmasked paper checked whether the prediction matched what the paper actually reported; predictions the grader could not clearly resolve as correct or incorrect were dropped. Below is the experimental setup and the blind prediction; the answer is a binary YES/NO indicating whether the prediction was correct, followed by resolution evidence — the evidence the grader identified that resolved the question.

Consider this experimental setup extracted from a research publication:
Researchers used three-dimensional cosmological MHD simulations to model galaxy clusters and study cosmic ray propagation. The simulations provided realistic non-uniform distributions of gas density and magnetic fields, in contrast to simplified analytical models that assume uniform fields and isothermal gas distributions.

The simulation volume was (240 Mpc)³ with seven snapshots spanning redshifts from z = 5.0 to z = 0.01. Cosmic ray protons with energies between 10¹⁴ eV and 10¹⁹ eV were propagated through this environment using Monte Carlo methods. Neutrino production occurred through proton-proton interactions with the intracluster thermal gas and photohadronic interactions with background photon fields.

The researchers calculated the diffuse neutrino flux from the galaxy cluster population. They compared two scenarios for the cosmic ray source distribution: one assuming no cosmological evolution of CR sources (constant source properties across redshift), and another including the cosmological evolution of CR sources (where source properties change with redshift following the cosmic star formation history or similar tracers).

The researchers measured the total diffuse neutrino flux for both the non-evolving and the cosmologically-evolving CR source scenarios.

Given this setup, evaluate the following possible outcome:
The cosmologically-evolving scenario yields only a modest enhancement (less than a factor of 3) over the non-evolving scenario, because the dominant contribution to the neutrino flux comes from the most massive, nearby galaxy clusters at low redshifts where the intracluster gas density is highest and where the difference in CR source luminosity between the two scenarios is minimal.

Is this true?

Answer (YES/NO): NO